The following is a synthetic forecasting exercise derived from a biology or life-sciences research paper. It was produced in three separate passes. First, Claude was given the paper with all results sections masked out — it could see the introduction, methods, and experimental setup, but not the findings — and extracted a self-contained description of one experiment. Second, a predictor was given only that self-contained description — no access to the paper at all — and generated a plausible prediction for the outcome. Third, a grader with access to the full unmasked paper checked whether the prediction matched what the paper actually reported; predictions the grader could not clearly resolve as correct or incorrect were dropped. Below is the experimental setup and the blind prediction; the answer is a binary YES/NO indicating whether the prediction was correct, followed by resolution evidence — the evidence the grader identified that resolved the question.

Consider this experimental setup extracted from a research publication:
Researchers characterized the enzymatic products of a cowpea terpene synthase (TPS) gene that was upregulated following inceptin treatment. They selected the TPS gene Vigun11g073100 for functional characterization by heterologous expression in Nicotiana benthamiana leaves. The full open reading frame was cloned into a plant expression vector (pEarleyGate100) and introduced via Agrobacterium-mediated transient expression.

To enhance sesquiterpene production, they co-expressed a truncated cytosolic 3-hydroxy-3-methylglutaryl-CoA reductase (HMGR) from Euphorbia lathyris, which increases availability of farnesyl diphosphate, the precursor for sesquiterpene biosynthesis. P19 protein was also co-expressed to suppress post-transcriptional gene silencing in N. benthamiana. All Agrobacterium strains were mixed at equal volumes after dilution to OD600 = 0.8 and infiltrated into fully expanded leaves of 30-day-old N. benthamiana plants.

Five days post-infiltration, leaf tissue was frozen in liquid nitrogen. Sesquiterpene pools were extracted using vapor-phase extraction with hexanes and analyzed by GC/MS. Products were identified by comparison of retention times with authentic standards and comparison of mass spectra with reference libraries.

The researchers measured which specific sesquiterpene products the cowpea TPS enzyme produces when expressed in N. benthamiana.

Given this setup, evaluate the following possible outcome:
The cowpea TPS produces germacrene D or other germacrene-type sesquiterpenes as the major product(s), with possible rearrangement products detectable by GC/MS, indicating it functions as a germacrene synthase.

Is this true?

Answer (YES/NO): YES